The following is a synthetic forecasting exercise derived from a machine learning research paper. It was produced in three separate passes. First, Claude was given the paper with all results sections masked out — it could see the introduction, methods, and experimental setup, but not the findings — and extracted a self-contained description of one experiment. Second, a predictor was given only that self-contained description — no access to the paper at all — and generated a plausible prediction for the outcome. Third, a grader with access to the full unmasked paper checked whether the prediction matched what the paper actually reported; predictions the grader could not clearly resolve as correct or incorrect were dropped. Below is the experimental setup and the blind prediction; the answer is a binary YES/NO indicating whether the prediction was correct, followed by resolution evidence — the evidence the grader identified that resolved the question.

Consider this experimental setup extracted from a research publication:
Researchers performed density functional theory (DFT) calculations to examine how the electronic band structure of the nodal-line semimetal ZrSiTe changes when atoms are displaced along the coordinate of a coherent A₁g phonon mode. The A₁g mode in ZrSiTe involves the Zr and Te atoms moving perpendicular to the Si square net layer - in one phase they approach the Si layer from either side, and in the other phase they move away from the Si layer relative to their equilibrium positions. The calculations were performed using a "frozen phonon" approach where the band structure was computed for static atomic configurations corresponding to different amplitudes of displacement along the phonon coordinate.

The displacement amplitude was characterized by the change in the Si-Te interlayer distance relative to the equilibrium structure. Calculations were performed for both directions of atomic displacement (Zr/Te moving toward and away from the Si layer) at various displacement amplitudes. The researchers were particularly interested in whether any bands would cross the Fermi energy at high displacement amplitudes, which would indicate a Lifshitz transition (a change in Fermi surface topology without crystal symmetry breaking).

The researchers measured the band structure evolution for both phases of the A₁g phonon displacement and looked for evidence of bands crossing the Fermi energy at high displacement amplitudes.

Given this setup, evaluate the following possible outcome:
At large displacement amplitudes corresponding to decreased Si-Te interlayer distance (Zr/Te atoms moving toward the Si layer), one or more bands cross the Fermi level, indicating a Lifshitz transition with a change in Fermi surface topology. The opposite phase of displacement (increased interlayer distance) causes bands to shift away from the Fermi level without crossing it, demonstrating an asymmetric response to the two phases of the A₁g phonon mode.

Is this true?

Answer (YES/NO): NO